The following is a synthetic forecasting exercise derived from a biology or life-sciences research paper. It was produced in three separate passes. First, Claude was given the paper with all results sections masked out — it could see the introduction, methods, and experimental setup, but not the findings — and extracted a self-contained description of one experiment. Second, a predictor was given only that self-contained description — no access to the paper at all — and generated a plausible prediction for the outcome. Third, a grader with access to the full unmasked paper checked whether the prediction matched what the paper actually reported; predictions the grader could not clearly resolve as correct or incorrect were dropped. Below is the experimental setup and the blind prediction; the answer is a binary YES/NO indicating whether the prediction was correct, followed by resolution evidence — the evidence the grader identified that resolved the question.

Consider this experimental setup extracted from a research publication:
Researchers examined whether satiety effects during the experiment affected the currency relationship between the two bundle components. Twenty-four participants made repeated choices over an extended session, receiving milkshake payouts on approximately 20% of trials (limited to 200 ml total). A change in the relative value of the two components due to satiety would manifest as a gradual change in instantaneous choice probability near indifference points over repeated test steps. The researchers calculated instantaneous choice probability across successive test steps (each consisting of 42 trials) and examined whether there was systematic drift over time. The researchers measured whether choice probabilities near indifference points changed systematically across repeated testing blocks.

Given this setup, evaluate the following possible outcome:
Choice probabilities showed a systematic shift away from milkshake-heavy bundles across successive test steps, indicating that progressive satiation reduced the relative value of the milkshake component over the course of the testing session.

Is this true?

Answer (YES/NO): NO